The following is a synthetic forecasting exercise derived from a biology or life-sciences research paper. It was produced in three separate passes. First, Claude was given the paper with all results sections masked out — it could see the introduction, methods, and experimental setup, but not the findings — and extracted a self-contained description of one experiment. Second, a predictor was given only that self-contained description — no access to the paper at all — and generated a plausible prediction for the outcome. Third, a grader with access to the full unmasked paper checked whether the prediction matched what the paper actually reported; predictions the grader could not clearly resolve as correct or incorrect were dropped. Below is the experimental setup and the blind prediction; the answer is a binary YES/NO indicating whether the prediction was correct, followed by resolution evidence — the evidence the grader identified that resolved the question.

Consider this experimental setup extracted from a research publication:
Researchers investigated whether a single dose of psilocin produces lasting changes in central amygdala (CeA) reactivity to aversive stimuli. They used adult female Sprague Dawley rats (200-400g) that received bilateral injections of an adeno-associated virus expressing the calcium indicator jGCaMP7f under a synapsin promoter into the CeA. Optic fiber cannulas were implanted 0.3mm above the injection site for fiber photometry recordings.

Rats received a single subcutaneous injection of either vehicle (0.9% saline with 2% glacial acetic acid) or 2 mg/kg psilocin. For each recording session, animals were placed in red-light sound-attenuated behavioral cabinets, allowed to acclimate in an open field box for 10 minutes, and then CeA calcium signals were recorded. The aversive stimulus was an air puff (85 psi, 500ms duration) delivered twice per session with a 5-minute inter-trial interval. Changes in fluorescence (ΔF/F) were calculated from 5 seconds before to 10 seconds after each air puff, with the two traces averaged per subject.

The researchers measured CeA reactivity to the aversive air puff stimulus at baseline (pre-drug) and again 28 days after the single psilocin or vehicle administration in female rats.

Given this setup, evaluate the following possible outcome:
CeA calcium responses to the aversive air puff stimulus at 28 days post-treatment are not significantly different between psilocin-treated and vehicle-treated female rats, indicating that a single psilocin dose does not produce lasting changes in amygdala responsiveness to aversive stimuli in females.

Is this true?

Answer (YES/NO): YES